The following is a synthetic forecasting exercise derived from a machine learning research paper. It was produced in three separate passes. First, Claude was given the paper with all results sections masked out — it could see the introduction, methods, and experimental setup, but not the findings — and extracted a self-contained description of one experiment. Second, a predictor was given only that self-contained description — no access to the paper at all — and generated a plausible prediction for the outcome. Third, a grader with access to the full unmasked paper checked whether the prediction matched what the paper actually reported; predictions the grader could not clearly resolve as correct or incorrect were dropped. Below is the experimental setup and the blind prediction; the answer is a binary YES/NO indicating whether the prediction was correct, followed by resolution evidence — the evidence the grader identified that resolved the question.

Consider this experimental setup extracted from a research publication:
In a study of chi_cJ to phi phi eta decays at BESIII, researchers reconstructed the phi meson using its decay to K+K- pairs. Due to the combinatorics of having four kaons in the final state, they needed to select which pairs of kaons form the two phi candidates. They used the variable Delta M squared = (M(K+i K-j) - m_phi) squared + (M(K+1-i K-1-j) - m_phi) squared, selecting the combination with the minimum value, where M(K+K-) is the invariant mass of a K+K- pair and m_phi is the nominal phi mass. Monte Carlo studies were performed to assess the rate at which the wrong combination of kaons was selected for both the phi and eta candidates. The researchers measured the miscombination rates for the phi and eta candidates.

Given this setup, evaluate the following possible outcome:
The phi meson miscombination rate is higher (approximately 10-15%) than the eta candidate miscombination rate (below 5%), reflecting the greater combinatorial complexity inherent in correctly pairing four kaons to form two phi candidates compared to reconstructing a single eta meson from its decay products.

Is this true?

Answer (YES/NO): NO